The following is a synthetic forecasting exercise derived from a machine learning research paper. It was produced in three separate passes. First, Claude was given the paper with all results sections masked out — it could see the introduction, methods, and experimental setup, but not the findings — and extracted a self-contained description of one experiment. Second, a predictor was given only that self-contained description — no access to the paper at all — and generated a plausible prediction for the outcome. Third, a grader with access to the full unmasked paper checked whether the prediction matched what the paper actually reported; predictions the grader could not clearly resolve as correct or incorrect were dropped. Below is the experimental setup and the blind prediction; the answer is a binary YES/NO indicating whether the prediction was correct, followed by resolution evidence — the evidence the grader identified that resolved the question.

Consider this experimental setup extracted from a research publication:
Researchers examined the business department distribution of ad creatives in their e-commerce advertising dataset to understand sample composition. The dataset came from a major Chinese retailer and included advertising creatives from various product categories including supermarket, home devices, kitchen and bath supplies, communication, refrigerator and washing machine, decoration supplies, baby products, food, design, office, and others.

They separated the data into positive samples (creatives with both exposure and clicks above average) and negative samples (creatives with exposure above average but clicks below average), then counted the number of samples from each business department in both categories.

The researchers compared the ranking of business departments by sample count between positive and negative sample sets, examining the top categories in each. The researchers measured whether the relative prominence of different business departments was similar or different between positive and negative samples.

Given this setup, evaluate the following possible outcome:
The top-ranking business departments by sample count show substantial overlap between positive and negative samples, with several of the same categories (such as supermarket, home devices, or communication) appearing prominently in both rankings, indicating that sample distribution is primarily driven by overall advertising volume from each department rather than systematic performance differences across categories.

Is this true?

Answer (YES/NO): YES